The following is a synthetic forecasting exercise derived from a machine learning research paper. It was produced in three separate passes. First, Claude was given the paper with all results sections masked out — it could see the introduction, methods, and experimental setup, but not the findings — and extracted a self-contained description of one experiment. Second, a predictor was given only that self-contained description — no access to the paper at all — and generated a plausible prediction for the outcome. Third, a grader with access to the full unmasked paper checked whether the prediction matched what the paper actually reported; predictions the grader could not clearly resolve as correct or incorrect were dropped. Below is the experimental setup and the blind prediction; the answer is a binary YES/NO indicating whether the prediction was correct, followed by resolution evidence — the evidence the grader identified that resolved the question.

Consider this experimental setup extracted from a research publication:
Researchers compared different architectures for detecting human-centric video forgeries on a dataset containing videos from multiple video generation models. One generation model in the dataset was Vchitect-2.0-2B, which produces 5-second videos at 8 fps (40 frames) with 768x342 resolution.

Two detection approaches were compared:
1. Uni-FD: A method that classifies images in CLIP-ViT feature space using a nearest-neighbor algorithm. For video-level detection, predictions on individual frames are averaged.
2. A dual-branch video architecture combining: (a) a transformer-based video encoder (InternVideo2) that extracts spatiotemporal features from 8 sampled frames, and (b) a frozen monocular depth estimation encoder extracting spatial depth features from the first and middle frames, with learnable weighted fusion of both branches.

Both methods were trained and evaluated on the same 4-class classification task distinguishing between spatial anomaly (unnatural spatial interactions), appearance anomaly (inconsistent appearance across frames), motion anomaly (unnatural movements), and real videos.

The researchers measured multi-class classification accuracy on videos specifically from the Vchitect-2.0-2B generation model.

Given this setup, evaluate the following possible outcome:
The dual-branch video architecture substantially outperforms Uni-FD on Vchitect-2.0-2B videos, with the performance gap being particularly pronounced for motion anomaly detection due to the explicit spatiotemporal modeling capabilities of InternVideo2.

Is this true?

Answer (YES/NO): NO